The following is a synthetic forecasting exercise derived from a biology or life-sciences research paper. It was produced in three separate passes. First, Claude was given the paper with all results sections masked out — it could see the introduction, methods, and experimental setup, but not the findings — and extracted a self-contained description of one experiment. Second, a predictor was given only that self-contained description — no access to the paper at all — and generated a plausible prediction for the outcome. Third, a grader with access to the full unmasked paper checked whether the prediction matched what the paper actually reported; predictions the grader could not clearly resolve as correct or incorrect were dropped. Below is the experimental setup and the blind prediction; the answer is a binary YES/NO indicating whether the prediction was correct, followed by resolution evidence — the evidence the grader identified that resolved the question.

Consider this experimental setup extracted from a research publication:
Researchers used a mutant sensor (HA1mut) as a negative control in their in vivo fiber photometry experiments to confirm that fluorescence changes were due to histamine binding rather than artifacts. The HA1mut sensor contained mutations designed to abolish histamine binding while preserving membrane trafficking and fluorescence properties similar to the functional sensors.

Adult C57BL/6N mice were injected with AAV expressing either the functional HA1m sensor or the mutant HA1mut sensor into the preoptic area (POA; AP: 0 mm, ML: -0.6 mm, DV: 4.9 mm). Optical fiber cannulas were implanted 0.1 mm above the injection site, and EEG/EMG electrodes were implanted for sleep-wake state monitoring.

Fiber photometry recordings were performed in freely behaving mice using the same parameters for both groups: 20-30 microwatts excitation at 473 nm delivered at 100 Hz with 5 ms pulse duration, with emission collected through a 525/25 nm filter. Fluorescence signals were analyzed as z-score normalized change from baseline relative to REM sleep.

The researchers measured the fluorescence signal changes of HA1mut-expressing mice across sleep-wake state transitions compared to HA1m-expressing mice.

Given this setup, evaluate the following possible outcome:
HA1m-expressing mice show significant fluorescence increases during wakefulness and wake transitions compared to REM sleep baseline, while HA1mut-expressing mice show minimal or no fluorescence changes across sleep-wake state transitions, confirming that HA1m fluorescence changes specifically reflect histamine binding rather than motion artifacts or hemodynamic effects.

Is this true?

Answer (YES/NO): YES